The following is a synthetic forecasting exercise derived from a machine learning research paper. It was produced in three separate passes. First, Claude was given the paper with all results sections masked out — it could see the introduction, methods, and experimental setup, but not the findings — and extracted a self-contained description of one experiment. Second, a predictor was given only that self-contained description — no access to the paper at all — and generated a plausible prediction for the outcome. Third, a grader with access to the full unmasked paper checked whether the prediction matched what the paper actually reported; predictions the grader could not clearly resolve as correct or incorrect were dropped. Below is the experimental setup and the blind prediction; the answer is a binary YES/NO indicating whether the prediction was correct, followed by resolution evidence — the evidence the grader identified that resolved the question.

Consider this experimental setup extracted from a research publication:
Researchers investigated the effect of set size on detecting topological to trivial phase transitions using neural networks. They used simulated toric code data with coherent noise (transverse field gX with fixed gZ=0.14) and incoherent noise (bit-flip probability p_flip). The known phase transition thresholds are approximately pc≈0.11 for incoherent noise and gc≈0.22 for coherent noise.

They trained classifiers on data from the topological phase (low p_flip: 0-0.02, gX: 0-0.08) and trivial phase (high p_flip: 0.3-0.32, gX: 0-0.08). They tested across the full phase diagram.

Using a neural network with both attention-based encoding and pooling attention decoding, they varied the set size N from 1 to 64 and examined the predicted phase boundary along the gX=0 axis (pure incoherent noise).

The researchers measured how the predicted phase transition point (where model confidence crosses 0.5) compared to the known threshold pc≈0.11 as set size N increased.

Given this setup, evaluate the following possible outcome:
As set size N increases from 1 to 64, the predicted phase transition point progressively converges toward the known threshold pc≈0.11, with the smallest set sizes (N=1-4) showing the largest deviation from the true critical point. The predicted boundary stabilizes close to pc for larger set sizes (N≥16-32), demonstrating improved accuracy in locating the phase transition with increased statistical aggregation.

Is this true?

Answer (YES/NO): YES